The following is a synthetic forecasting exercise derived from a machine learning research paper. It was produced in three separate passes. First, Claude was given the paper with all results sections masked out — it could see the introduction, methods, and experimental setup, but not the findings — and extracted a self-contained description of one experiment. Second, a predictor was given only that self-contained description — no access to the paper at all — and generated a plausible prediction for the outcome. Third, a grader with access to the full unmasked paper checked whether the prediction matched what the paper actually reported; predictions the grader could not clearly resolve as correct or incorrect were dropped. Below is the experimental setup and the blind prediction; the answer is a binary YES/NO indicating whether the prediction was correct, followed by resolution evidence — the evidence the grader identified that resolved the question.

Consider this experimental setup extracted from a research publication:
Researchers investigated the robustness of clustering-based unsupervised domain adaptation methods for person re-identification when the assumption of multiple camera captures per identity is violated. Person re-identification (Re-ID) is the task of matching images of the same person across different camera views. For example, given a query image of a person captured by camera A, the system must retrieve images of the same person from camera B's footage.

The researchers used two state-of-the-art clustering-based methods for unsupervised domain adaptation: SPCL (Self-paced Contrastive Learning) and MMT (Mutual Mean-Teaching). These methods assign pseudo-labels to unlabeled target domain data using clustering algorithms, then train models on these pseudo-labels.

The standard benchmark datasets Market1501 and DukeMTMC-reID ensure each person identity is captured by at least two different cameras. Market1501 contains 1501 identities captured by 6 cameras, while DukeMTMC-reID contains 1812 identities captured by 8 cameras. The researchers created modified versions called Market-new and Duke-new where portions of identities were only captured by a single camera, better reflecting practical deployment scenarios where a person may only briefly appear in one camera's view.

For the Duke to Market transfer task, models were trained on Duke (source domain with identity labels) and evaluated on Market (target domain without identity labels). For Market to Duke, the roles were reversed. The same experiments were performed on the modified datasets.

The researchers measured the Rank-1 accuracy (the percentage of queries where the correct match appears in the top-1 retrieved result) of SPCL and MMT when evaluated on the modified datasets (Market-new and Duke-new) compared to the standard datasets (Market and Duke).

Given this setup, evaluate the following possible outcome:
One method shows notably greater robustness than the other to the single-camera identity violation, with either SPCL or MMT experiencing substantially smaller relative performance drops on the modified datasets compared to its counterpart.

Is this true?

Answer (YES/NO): YES